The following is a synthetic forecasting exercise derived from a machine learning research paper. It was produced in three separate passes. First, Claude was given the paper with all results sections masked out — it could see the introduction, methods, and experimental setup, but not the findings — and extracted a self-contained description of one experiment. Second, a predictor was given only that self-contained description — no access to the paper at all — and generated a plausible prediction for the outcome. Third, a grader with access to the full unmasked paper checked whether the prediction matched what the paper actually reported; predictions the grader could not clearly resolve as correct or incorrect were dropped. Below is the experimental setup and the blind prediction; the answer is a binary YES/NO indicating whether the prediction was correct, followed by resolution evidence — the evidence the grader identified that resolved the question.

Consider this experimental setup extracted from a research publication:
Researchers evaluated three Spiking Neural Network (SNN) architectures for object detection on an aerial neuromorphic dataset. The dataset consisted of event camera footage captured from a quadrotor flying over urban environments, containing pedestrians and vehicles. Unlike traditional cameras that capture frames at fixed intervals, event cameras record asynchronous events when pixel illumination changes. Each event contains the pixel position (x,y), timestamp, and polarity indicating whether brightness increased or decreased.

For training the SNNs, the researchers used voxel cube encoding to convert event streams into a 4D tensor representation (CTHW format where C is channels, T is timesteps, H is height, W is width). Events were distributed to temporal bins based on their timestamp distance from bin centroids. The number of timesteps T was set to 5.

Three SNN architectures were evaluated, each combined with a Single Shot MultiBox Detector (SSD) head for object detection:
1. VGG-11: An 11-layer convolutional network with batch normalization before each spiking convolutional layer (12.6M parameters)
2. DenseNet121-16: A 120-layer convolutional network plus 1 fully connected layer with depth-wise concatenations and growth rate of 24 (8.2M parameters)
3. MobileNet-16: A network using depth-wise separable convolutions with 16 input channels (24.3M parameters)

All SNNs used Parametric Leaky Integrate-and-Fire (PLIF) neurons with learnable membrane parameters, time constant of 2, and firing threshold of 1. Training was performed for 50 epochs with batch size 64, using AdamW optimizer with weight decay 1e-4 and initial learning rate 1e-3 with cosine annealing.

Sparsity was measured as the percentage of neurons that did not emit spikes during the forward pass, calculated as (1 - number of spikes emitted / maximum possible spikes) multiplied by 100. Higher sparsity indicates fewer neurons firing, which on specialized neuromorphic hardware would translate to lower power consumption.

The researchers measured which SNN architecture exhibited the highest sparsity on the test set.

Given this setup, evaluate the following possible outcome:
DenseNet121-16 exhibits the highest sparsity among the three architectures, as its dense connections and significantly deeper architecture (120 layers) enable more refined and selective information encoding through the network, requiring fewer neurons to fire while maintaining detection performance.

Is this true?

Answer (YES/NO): YES